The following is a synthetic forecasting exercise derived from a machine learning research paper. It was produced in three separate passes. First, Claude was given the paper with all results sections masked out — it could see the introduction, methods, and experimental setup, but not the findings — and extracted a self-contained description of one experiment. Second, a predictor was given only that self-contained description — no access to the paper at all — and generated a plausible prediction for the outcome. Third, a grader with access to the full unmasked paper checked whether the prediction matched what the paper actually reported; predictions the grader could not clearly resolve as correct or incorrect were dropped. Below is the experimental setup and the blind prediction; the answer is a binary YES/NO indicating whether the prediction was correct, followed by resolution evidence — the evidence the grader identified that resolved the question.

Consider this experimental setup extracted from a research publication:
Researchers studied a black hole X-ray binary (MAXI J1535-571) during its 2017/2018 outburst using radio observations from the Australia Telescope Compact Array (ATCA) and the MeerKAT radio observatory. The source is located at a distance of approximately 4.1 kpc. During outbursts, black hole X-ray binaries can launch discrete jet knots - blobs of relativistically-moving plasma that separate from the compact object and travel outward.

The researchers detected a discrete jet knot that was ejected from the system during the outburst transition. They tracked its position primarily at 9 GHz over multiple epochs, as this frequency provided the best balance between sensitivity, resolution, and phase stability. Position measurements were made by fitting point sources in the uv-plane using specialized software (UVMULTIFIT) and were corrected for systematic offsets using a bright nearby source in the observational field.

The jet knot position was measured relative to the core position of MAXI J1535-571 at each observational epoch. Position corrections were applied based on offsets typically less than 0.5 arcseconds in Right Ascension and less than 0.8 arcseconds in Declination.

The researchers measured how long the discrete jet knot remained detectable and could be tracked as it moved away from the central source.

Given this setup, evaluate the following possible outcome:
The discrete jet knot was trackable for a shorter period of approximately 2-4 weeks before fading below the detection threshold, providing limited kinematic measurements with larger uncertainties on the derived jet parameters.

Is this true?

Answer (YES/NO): NO